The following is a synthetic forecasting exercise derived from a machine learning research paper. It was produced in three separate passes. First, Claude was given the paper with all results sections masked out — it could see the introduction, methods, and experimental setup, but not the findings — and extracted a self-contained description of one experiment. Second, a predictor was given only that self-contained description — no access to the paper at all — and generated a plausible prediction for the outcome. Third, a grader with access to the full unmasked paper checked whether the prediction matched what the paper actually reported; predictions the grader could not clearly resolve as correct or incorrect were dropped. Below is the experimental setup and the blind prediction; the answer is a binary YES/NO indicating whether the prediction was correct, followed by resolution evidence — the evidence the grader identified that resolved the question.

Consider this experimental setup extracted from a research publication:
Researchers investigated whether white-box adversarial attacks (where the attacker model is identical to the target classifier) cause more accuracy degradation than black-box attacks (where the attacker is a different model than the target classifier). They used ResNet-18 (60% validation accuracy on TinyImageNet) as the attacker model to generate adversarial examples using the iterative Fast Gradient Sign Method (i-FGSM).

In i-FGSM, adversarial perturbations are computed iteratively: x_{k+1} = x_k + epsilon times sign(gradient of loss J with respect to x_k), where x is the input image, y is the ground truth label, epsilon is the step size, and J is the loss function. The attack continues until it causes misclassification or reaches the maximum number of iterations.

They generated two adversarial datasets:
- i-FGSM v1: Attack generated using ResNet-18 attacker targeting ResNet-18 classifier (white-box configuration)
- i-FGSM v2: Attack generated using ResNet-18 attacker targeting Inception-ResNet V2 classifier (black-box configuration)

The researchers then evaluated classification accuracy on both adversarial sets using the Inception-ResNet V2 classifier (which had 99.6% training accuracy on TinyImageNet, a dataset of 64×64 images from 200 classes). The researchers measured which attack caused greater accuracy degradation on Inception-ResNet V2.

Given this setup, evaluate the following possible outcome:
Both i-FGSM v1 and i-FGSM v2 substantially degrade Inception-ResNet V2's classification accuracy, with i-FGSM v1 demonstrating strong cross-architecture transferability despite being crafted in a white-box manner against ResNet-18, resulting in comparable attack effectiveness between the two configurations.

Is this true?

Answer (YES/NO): NO